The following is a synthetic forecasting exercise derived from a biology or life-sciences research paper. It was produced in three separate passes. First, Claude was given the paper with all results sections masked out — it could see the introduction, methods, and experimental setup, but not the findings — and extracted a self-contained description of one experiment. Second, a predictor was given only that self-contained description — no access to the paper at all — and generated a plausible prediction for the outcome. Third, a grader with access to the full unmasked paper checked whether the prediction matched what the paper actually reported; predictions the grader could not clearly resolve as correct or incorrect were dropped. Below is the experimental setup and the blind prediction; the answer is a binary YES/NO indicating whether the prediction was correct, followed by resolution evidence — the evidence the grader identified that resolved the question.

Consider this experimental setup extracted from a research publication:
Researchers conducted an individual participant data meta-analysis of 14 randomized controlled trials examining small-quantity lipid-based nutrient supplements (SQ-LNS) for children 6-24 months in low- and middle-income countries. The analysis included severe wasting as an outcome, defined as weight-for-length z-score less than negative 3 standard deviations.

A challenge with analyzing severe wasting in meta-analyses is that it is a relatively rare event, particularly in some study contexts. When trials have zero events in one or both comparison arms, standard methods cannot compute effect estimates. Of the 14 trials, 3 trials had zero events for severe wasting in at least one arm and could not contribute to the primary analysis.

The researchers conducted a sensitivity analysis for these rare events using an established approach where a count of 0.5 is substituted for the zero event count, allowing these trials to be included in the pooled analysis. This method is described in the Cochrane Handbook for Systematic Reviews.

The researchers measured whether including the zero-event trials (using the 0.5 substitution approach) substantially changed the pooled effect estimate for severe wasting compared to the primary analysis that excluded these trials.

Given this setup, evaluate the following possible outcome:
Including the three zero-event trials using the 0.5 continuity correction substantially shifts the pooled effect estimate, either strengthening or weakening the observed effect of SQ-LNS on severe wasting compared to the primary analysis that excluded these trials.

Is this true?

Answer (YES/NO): NO